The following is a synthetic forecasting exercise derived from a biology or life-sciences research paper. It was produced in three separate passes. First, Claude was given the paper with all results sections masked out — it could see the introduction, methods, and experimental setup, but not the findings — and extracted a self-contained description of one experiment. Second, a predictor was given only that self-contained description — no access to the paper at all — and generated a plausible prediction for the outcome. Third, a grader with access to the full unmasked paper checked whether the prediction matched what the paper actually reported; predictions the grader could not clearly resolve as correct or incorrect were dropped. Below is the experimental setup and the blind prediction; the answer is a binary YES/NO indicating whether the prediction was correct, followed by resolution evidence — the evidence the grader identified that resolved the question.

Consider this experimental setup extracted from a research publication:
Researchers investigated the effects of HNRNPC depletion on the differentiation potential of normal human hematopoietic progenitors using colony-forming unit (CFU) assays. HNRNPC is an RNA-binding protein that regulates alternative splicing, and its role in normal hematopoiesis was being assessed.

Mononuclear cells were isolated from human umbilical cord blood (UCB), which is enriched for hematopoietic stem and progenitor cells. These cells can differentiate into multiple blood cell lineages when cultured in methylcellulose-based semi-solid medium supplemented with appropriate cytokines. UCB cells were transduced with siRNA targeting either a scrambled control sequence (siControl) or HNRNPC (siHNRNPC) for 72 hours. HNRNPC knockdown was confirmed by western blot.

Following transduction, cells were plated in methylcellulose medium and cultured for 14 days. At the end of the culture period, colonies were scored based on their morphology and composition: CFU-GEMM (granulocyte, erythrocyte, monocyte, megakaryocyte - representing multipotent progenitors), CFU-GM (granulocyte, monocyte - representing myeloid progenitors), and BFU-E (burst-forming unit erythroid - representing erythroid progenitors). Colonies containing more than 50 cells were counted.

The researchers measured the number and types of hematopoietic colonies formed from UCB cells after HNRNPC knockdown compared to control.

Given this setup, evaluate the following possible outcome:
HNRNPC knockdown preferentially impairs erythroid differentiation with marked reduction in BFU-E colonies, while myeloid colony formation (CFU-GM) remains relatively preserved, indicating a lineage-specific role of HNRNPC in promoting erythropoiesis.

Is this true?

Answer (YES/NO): NO